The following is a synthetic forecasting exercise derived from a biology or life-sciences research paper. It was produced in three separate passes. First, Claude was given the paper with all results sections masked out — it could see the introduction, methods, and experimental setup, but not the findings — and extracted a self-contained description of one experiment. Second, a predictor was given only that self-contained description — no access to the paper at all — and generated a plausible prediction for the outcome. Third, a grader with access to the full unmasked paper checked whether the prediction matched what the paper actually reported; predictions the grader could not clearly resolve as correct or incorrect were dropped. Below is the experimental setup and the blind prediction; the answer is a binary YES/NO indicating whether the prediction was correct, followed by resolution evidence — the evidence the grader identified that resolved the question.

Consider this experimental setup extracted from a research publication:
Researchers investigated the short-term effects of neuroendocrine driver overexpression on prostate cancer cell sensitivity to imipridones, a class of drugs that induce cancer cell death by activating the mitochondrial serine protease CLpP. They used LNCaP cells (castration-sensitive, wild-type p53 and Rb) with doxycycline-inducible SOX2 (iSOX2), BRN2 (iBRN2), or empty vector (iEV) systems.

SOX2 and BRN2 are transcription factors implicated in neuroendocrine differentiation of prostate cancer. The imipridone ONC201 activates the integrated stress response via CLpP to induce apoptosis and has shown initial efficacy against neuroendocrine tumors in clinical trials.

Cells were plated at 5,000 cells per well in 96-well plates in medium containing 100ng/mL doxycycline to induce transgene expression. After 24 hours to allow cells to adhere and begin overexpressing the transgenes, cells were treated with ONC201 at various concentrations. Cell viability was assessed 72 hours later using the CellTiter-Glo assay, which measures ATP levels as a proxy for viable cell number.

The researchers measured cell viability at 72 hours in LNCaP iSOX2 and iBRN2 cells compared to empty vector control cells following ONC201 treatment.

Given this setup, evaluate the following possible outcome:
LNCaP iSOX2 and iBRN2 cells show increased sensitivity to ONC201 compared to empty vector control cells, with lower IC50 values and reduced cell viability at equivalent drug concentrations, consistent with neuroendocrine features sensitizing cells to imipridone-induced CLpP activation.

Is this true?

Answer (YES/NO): NO